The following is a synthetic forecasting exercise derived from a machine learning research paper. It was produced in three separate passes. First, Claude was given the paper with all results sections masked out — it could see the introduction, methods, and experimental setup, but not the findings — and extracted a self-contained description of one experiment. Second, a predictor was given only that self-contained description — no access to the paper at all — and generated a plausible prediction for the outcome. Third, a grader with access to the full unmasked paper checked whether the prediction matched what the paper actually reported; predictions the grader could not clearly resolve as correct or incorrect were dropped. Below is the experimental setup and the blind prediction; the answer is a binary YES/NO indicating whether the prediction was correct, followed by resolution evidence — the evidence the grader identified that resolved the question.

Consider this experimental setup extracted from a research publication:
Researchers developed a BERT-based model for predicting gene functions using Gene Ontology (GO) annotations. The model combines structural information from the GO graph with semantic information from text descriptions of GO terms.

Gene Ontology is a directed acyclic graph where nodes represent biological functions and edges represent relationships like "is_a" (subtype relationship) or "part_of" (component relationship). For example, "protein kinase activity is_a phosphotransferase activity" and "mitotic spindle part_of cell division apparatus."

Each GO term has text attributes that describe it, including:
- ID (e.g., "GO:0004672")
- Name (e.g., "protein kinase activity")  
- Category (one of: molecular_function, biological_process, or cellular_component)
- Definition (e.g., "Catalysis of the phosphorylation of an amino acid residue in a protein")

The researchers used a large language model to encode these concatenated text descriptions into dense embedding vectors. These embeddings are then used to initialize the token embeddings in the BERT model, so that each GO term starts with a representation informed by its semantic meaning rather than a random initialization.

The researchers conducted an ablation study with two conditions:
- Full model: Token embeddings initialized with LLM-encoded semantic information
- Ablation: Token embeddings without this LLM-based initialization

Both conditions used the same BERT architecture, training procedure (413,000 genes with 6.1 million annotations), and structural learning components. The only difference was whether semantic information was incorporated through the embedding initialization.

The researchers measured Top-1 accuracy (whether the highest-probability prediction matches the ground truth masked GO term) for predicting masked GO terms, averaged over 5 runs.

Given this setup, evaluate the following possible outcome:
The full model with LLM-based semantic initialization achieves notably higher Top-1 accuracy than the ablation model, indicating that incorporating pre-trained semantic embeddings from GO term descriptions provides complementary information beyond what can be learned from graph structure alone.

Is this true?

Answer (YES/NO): YES